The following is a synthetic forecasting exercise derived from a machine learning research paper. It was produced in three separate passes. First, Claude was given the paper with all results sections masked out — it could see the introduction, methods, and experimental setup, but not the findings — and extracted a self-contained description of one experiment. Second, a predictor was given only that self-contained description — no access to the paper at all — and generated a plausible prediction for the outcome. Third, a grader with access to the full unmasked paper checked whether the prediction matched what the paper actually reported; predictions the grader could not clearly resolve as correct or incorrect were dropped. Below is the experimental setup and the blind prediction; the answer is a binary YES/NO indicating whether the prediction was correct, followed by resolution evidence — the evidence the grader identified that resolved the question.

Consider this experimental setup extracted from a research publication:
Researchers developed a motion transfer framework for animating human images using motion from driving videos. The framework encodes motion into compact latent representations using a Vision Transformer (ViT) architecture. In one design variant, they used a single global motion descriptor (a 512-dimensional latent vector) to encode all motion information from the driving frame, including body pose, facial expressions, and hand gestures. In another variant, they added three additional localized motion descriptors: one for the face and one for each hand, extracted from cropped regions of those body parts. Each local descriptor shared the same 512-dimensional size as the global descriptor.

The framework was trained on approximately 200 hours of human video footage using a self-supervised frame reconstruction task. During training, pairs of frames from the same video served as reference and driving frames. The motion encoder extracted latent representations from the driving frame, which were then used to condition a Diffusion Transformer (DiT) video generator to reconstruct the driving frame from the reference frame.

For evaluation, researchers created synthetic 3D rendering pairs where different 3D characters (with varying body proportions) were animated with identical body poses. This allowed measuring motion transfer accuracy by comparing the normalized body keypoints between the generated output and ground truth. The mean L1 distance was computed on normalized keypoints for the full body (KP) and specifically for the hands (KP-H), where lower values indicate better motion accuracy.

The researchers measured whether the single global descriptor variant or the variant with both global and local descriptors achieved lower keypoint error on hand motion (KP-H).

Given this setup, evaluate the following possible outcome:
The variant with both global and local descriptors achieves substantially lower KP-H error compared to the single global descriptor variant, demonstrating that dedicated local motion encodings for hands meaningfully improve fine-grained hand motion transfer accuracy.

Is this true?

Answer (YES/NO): YES